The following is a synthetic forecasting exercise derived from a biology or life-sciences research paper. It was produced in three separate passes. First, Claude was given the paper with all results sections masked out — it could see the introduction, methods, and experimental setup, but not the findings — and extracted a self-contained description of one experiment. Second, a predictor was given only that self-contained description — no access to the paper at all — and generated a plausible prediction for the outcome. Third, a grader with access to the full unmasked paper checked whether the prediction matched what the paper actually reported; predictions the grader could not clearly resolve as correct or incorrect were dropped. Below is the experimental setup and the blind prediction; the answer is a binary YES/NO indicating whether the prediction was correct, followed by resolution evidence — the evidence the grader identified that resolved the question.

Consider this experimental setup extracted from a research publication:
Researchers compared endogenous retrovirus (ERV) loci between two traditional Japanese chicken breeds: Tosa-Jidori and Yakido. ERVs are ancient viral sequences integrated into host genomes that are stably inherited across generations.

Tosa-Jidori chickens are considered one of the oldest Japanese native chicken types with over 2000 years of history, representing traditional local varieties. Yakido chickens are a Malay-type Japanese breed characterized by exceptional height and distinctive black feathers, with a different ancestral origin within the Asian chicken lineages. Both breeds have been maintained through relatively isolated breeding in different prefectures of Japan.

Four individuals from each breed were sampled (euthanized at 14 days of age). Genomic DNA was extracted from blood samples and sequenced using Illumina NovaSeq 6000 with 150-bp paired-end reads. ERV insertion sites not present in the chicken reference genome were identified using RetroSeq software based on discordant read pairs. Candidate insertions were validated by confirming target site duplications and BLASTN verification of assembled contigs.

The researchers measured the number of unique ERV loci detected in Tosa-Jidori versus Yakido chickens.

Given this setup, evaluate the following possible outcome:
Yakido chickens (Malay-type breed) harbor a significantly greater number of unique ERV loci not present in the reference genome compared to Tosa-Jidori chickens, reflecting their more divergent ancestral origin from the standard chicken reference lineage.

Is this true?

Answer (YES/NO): NO